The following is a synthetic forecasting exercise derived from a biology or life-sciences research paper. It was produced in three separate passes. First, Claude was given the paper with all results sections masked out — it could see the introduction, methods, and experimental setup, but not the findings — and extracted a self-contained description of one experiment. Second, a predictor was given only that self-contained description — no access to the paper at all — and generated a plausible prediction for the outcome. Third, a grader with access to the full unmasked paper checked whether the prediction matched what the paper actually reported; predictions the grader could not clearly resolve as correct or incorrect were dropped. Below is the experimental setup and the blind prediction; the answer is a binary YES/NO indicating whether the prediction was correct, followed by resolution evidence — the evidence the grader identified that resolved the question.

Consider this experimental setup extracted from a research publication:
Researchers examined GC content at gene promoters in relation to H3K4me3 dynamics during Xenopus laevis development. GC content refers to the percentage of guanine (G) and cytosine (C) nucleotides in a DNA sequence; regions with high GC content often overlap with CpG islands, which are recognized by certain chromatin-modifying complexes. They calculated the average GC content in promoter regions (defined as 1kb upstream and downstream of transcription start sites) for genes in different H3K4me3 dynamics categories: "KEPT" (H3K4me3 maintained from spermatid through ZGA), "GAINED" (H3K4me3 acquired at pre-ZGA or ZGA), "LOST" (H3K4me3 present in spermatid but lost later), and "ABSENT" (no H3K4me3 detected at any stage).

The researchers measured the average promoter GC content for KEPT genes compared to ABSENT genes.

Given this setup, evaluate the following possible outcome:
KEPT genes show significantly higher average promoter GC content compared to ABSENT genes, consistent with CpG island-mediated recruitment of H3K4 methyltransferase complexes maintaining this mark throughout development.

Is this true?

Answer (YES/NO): YES